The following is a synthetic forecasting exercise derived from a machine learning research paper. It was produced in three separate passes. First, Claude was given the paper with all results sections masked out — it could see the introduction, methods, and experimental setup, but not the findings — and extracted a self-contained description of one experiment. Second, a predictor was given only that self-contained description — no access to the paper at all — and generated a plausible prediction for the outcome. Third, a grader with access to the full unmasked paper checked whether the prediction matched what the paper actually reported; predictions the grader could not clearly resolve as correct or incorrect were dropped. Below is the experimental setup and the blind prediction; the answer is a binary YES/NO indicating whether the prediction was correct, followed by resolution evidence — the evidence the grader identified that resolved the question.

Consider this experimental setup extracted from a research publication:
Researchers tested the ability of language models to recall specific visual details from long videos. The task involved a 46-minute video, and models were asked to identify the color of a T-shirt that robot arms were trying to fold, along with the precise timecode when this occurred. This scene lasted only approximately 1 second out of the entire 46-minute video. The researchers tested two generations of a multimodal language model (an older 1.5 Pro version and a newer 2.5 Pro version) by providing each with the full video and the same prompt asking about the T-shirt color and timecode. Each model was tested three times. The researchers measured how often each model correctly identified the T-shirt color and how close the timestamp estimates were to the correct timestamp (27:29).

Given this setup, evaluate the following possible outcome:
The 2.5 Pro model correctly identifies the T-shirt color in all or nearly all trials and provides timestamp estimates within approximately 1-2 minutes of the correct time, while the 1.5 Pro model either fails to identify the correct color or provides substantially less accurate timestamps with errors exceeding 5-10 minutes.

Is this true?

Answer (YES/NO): YES